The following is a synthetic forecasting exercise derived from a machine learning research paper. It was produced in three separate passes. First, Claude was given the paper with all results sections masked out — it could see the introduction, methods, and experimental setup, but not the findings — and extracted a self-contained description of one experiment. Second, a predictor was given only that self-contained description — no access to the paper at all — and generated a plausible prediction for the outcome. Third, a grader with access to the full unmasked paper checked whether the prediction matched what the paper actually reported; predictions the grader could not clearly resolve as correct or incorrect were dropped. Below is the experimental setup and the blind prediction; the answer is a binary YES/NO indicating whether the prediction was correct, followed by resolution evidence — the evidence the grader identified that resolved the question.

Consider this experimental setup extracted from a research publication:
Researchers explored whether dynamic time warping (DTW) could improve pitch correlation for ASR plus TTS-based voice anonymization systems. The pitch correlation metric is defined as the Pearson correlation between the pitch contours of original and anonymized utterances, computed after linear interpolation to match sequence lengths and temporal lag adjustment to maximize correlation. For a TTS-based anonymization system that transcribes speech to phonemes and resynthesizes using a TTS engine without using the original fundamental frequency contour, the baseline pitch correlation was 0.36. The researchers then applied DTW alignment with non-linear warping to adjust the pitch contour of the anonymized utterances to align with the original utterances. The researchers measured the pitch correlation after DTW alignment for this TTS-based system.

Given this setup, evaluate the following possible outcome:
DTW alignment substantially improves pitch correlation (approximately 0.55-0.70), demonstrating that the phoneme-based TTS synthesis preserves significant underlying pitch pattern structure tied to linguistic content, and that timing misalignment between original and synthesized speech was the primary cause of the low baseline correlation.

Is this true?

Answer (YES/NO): NO